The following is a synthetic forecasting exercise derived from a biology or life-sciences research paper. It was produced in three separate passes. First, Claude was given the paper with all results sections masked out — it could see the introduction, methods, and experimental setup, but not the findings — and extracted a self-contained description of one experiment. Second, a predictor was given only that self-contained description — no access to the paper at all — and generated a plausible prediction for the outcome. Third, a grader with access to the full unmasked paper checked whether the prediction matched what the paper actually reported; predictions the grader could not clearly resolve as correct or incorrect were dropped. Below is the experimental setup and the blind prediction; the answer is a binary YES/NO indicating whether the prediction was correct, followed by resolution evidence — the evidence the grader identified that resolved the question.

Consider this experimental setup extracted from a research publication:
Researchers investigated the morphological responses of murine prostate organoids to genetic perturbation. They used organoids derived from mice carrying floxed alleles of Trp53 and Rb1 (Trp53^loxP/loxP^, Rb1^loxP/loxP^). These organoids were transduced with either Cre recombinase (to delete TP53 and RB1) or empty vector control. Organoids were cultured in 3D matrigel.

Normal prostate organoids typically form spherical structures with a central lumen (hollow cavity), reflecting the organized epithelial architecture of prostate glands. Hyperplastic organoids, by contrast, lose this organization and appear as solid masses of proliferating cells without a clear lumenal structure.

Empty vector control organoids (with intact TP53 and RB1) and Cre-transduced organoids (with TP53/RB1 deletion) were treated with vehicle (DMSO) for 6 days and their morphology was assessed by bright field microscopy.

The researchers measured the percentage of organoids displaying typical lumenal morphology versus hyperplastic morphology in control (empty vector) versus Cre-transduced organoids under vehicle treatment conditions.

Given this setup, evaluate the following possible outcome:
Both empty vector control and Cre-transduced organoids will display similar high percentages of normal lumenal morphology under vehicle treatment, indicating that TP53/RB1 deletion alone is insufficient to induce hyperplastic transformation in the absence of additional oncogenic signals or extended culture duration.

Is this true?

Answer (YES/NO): NO